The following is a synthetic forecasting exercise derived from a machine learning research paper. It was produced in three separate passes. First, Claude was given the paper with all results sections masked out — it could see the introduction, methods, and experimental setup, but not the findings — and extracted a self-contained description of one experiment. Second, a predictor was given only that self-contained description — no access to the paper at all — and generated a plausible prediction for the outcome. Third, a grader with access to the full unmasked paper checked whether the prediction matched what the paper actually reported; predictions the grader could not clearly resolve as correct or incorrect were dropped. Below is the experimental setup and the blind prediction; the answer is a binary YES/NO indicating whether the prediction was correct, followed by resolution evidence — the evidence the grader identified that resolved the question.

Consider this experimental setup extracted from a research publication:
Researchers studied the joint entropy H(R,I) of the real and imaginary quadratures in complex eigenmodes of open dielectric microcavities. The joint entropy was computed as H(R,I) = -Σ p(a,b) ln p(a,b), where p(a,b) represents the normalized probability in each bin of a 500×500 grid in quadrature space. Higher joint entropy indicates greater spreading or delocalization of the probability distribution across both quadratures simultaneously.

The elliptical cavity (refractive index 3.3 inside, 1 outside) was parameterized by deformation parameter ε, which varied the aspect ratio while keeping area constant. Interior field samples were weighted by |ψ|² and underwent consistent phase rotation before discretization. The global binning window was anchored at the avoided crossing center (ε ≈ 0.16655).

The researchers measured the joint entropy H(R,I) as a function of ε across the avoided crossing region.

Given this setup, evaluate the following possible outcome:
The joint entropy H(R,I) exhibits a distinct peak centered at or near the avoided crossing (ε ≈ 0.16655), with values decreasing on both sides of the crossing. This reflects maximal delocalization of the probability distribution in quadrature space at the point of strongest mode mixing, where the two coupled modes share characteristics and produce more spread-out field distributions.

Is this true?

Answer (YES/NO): YES